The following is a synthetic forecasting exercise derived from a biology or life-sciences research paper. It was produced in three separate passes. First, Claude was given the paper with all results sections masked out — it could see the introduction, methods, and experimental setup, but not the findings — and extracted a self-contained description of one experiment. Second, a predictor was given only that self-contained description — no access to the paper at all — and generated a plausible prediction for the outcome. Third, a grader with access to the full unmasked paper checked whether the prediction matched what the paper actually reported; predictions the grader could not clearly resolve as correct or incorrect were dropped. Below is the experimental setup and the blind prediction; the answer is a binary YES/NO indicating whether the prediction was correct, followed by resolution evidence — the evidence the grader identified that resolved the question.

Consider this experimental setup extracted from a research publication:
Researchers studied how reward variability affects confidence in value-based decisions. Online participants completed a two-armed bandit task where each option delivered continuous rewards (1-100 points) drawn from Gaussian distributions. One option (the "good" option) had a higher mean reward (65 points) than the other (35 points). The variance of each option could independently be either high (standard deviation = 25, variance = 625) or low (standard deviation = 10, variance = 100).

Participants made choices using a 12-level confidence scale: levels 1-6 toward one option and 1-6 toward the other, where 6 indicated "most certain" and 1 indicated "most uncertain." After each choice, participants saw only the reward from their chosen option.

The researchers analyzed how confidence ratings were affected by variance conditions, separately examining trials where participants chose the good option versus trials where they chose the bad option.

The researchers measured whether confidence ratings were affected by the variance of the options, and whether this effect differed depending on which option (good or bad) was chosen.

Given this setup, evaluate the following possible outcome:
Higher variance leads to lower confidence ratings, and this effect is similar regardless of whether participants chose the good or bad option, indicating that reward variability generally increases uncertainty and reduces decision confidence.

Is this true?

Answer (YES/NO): NO